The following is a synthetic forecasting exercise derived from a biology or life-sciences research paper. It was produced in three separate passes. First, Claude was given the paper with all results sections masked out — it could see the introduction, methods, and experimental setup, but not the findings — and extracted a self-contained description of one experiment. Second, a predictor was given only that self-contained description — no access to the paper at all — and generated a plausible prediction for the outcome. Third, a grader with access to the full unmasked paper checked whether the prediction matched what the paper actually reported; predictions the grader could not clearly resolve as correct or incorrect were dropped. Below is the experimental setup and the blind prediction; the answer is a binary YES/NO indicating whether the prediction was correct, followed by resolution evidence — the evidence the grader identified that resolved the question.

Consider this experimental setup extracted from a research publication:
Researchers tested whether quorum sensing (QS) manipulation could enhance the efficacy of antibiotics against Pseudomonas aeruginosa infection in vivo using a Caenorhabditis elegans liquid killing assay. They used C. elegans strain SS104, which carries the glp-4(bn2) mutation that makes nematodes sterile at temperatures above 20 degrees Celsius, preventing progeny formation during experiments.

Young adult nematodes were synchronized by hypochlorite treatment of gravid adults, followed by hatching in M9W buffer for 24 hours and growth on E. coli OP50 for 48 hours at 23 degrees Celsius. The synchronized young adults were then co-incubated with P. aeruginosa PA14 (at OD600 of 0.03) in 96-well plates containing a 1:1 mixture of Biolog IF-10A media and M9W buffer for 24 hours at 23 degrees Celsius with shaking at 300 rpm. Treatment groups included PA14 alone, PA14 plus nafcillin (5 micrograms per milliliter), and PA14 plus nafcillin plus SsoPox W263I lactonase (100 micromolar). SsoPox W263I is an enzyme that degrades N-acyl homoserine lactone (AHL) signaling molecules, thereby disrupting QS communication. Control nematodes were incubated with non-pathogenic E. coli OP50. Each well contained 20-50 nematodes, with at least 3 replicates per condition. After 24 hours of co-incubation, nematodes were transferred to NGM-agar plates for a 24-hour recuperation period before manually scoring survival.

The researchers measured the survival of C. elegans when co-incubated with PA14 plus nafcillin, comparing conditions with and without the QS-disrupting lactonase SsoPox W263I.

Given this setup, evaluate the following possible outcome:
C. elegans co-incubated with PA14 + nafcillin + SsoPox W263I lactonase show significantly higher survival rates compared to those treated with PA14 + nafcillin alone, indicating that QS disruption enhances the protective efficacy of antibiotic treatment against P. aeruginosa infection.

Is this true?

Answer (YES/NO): YES